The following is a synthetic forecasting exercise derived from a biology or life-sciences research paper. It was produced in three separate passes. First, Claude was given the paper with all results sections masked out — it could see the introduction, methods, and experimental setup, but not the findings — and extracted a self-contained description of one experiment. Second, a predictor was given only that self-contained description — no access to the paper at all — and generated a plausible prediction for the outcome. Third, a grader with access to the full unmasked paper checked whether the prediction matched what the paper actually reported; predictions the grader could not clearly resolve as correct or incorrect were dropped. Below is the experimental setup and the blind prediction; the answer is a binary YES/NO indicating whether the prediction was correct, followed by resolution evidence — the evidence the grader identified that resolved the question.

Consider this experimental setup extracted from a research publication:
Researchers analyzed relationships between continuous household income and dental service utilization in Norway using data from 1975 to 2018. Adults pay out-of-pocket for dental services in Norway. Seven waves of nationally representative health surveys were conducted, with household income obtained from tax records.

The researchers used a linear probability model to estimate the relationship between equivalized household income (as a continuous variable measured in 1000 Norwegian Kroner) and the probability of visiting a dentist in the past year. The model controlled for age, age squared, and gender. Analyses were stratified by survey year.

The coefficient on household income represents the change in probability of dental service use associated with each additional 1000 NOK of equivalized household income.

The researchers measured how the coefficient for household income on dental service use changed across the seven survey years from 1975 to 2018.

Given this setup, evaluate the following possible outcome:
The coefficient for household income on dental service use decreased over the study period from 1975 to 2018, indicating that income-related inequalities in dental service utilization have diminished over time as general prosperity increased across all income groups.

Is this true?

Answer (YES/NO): YES